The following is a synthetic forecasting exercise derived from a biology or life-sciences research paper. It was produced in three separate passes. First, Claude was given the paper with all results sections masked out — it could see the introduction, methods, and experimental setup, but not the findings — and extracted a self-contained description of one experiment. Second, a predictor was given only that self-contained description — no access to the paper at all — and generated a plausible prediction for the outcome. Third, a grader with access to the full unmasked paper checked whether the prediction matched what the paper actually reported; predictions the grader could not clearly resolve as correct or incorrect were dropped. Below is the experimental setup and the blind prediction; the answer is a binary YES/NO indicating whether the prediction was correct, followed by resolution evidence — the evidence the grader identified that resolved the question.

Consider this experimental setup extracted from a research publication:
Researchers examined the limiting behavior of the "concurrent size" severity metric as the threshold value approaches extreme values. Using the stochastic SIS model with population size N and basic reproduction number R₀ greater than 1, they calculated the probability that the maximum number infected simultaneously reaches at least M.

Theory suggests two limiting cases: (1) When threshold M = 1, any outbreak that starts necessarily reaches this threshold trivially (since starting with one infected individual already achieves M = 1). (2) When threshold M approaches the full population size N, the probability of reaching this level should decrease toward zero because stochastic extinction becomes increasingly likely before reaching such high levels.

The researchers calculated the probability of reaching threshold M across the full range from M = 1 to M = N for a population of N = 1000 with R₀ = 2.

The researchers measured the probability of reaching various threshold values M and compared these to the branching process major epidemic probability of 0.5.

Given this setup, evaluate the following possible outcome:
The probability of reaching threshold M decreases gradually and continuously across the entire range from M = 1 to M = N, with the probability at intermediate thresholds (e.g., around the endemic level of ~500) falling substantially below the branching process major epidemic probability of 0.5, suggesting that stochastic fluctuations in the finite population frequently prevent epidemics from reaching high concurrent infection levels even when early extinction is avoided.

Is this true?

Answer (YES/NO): NO